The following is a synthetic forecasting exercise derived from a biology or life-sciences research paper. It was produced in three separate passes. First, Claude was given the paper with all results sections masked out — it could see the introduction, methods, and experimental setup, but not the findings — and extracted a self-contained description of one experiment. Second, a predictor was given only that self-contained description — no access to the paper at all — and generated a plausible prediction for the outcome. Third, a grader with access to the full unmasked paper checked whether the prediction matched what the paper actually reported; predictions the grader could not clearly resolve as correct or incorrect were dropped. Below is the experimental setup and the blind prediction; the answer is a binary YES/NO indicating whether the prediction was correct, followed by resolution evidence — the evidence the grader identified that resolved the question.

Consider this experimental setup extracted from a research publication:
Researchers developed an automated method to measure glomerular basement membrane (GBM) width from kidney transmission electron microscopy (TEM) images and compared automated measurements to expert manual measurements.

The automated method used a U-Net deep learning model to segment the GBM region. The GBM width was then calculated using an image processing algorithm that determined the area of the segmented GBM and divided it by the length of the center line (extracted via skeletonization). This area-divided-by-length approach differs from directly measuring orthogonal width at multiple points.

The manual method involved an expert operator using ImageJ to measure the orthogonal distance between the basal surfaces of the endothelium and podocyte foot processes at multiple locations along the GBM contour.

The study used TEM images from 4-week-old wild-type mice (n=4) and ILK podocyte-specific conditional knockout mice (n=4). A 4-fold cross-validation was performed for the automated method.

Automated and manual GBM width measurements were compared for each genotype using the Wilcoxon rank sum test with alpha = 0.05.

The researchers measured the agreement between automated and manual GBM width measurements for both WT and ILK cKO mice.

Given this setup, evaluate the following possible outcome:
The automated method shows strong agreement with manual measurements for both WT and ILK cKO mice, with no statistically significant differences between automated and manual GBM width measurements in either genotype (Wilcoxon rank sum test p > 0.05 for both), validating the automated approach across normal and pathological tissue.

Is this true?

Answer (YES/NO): YES